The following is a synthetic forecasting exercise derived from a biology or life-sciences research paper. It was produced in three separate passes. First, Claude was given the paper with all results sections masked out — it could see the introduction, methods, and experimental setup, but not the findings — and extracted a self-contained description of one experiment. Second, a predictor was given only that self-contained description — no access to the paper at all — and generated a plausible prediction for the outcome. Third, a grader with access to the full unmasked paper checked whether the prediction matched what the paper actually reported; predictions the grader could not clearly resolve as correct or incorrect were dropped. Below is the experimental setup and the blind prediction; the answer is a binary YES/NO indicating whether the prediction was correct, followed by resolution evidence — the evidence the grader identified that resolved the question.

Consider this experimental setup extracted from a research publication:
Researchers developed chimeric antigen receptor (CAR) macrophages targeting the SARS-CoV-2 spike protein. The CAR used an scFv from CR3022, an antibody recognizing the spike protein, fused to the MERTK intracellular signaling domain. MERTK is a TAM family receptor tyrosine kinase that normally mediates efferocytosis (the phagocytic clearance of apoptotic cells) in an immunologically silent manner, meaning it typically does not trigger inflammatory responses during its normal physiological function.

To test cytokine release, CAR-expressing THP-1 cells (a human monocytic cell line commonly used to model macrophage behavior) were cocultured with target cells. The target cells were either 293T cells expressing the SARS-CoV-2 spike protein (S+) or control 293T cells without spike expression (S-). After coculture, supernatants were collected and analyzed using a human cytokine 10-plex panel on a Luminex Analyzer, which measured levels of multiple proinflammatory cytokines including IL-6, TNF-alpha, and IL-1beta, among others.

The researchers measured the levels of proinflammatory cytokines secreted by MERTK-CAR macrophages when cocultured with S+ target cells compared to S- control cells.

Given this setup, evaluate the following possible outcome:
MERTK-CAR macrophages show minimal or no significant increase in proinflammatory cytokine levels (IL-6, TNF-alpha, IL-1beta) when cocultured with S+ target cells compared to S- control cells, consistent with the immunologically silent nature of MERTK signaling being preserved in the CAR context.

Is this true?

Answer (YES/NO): YES